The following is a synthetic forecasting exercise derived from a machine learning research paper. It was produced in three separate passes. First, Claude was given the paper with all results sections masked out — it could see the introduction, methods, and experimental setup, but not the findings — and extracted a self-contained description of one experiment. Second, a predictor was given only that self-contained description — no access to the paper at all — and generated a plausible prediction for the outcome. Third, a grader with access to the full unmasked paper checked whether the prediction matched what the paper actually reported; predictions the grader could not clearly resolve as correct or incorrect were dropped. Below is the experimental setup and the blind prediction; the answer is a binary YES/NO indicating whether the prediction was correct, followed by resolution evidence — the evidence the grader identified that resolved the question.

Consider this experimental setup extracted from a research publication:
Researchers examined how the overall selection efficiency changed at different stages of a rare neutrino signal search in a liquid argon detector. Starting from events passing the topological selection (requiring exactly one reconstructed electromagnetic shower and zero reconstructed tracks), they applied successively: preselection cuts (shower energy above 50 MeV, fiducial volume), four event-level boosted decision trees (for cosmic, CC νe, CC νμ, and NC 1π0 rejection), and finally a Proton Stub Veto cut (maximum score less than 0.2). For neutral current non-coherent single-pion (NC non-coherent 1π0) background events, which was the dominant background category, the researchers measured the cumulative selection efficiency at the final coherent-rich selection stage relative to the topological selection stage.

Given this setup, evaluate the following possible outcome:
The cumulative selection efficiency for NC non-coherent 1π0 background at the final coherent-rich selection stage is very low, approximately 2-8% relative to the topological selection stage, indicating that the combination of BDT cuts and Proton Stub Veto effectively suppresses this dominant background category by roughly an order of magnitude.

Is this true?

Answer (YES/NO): YES